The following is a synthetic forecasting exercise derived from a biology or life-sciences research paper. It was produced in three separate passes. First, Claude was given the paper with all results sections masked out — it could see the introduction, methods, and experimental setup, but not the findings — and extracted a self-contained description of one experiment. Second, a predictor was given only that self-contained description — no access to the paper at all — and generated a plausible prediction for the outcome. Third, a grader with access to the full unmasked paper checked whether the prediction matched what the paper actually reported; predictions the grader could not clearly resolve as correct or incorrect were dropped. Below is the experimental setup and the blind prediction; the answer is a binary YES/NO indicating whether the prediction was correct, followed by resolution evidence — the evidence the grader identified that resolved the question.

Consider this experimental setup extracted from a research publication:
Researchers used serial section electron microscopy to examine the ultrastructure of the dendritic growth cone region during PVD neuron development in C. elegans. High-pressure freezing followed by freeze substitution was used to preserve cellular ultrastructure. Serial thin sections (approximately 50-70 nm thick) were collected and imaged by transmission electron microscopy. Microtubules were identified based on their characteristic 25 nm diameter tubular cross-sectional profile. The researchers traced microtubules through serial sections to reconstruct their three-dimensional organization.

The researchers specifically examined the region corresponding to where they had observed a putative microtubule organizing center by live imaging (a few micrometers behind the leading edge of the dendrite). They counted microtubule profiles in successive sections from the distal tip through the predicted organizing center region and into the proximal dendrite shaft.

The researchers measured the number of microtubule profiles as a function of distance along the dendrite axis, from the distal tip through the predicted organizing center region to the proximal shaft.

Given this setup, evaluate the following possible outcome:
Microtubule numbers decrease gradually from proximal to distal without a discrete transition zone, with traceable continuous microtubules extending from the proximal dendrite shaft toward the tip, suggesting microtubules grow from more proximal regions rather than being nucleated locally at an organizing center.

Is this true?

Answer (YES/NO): NO